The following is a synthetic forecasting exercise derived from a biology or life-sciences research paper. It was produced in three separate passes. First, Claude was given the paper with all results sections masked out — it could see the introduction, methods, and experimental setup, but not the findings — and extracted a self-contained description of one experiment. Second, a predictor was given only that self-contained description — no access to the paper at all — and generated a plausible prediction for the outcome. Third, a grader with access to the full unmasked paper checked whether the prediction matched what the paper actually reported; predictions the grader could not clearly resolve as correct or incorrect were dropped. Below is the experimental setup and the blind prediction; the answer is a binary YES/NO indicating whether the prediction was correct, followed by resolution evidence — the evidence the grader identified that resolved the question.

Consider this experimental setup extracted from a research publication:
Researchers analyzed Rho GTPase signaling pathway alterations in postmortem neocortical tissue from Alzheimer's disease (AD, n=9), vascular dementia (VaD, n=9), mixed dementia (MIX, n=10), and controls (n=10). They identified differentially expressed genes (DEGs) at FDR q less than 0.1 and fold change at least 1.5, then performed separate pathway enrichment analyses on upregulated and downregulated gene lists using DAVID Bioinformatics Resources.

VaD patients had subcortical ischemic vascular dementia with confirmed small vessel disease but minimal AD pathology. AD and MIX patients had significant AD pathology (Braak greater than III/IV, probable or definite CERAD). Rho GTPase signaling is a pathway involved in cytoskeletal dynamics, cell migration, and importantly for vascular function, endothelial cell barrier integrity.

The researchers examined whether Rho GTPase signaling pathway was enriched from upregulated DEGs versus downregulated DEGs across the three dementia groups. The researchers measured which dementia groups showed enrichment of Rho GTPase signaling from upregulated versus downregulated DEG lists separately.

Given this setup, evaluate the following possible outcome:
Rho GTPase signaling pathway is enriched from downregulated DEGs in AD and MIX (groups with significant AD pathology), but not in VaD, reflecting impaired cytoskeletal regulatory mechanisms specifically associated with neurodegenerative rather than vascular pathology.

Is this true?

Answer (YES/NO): NO